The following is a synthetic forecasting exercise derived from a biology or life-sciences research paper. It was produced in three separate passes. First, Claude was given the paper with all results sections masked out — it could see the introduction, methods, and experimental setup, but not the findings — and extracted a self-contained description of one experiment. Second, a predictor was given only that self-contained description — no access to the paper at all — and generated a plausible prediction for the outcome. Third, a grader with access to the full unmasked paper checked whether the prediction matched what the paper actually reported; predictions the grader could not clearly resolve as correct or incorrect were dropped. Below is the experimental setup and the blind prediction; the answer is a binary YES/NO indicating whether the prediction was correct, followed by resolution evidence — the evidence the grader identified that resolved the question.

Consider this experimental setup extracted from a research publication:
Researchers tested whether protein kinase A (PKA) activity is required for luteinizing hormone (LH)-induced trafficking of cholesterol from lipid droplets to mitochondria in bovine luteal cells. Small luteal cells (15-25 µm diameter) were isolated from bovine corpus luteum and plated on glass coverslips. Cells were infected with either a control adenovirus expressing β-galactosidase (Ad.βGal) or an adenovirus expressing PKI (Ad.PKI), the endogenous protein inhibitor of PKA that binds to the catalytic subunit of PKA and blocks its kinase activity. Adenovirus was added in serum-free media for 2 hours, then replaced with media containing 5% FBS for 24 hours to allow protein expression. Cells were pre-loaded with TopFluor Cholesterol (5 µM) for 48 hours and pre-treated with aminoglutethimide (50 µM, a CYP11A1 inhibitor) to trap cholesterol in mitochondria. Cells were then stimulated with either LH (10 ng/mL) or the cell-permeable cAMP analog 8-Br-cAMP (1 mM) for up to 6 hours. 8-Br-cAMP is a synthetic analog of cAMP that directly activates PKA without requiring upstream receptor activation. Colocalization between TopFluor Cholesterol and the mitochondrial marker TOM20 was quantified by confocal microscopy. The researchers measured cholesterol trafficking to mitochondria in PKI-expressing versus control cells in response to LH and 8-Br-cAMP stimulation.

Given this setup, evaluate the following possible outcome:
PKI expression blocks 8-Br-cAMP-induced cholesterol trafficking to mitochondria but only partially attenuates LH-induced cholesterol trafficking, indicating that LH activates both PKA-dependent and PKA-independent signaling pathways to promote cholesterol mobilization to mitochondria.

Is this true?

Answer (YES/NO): NO